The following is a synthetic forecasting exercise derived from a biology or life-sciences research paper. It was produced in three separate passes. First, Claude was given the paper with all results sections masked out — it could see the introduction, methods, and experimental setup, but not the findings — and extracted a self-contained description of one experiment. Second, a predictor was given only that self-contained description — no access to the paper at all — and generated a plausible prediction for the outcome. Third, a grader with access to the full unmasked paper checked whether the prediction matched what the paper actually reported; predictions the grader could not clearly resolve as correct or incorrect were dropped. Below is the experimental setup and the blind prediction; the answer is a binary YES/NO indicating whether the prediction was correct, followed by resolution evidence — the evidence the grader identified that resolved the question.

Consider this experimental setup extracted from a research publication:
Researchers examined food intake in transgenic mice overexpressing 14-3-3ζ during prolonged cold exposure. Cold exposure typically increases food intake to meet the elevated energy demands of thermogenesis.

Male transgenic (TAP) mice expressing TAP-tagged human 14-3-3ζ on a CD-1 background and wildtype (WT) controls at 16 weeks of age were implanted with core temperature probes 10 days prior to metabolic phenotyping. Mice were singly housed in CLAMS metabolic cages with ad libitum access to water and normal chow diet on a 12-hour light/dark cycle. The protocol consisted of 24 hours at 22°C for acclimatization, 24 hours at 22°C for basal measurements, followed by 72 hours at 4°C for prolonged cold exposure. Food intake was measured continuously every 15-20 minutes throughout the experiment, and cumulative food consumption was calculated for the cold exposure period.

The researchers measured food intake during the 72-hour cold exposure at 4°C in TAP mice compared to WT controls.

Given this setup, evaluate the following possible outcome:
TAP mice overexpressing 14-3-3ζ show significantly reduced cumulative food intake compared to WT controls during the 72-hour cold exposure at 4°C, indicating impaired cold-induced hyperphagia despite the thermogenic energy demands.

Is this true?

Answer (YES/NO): NO